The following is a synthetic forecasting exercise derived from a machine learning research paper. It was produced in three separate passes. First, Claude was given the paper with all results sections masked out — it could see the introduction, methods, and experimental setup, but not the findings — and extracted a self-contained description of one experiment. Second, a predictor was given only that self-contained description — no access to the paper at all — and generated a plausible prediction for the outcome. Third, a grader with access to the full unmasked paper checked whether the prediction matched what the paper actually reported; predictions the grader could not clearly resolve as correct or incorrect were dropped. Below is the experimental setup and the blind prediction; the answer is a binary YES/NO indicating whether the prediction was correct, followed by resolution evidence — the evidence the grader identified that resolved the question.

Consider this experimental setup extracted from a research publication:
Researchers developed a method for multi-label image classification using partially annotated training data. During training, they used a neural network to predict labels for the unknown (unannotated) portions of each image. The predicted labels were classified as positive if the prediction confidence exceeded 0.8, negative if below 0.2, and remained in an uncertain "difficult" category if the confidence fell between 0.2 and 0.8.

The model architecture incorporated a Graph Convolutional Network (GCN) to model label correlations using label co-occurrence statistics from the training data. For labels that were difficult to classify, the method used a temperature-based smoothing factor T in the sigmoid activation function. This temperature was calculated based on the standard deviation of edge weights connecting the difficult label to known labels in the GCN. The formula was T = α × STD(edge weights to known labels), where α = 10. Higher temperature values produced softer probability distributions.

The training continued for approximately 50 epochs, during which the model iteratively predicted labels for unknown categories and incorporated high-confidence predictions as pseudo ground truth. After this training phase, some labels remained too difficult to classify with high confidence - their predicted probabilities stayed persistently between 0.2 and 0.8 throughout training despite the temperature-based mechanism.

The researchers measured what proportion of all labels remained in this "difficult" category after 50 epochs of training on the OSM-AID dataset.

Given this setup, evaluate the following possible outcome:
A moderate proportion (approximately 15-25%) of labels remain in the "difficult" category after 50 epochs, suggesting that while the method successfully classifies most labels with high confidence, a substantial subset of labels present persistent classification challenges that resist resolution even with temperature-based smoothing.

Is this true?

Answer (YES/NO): NO